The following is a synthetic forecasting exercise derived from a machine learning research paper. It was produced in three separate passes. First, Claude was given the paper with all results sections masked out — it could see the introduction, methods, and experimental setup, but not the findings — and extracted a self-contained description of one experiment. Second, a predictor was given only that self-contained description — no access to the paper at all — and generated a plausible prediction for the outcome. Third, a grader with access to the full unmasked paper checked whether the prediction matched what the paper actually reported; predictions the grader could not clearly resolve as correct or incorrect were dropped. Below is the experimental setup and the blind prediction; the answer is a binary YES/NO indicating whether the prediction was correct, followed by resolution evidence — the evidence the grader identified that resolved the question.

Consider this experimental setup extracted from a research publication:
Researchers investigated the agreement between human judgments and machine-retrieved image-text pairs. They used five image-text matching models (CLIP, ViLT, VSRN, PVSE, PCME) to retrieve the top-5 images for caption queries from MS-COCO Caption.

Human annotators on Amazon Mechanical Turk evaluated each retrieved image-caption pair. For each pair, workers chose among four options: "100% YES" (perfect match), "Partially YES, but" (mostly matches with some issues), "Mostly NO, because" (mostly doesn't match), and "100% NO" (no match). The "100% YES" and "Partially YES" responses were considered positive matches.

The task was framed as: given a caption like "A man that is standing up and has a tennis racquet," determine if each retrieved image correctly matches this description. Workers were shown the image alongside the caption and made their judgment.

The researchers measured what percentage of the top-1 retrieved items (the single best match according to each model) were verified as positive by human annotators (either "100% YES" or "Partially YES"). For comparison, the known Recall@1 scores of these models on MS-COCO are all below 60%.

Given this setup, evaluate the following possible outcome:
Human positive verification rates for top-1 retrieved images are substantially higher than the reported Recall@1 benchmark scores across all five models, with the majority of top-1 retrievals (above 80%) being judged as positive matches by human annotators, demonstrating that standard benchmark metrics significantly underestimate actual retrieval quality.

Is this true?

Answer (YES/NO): YES